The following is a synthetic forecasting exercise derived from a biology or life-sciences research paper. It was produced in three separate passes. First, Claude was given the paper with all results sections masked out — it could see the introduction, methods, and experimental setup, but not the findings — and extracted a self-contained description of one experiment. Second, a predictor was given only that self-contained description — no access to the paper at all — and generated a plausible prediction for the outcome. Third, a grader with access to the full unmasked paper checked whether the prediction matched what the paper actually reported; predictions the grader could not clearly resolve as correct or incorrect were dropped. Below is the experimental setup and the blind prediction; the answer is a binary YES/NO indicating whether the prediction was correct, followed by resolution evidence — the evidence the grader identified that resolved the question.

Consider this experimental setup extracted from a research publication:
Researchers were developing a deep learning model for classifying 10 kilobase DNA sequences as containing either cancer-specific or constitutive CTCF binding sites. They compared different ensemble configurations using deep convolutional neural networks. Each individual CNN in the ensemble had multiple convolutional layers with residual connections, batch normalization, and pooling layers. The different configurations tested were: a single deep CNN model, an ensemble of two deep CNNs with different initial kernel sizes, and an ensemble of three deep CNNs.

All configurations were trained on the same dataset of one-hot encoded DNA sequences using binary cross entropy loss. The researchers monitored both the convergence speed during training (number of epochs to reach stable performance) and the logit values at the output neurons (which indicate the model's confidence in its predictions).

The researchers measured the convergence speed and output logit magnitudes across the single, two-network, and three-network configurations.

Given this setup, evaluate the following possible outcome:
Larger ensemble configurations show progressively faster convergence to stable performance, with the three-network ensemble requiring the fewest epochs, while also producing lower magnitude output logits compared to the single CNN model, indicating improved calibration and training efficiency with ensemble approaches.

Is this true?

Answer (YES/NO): NO